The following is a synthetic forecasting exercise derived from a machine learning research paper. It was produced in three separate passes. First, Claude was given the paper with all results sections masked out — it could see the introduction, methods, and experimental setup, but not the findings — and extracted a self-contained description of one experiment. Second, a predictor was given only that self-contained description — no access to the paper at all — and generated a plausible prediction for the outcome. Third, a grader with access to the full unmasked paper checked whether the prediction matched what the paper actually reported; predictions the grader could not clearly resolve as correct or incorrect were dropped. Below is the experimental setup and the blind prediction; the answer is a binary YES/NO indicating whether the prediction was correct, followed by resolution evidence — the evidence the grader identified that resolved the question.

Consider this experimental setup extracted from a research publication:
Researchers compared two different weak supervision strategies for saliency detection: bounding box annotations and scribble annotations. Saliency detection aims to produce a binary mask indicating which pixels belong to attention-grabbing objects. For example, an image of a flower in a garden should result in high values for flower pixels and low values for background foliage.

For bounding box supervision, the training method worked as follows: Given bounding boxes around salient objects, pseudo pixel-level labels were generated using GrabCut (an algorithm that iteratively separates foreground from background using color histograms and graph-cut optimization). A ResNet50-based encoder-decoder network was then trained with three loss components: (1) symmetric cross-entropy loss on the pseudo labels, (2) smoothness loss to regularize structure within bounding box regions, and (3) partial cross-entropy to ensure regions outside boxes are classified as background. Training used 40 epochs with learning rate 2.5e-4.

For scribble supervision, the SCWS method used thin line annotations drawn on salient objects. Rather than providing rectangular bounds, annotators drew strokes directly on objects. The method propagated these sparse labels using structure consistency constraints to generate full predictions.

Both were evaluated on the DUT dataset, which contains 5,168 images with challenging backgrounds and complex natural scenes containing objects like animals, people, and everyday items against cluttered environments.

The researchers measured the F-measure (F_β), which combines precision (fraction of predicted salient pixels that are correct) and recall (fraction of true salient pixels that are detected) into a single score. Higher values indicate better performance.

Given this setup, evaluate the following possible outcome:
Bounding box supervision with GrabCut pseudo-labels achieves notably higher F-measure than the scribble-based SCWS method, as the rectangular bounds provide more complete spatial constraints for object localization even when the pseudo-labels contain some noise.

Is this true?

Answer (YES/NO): NO